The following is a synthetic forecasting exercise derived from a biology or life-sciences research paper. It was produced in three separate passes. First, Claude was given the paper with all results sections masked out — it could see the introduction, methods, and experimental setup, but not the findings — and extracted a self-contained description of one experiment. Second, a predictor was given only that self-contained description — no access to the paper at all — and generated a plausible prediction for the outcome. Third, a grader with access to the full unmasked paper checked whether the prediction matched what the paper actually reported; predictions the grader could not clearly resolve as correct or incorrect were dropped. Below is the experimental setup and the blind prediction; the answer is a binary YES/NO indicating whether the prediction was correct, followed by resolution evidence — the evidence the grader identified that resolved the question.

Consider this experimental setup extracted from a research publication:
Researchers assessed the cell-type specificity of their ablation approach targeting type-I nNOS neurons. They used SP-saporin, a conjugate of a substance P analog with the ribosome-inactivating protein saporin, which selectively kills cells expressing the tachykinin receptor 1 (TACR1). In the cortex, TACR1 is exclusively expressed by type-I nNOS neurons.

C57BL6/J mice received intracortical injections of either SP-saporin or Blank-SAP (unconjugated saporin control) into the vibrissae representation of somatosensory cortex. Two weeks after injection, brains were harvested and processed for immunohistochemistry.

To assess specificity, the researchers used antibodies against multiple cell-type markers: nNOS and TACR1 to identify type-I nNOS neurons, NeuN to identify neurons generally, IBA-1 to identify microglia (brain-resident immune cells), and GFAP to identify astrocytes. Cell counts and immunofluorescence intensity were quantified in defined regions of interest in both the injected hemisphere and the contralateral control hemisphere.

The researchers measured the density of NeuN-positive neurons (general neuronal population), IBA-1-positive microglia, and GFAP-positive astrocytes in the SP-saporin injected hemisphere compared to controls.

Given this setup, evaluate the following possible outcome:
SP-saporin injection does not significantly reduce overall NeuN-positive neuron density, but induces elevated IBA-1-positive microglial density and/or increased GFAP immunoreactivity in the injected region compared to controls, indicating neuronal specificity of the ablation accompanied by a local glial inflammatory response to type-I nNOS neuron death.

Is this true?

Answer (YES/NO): YES